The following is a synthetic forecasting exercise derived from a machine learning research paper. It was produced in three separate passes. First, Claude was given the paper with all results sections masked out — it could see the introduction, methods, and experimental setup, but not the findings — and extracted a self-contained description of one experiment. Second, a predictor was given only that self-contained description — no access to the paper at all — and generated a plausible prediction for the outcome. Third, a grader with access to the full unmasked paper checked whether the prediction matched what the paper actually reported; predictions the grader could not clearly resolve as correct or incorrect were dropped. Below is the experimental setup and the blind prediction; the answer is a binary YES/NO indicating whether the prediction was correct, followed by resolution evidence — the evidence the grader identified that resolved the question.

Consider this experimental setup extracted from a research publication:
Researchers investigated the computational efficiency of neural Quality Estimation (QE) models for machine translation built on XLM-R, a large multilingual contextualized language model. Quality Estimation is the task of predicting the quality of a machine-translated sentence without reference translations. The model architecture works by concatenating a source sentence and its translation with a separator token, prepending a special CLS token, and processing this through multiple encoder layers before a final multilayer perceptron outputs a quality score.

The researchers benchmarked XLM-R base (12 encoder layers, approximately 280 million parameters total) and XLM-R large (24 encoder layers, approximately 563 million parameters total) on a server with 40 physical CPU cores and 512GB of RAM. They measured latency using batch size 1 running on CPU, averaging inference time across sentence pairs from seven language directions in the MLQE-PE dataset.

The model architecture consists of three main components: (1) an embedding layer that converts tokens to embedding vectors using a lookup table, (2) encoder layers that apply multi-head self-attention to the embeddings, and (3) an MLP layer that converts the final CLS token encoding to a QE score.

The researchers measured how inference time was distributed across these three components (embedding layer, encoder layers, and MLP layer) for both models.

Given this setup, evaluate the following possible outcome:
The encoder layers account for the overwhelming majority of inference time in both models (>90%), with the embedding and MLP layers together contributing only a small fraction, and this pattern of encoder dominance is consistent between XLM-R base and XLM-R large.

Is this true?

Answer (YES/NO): YES